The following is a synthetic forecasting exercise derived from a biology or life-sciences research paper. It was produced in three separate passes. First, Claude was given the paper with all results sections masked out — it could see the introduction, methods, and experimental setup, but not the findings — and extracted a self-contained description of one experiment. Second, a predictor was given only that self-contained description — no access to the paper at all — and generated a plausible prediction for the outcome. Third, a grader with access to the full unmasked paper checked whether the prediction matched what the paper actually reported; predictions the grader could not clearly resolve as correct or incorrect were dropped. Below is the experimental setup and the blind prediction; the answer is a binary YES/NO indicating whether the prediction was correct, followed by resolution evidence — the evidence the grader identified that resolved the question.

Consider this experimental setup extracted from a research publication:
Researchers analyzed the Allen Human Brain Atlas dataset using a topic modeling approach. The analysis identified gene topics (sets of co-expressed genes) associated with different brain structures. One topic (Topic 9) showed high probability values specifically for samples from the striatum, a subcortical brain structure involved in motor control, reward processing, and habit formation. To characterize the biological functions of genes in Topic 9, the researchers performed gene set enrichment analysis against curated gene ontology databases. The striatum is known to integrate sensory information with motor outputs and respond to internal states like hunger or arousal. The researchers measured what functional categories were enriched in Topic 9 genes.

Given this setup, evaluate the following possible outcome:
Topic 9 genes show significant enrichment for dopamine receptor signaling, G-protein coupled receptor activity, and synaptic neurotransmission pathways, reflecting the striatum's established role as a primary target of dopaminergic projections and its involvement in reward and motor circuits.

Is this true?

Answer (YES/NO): NO